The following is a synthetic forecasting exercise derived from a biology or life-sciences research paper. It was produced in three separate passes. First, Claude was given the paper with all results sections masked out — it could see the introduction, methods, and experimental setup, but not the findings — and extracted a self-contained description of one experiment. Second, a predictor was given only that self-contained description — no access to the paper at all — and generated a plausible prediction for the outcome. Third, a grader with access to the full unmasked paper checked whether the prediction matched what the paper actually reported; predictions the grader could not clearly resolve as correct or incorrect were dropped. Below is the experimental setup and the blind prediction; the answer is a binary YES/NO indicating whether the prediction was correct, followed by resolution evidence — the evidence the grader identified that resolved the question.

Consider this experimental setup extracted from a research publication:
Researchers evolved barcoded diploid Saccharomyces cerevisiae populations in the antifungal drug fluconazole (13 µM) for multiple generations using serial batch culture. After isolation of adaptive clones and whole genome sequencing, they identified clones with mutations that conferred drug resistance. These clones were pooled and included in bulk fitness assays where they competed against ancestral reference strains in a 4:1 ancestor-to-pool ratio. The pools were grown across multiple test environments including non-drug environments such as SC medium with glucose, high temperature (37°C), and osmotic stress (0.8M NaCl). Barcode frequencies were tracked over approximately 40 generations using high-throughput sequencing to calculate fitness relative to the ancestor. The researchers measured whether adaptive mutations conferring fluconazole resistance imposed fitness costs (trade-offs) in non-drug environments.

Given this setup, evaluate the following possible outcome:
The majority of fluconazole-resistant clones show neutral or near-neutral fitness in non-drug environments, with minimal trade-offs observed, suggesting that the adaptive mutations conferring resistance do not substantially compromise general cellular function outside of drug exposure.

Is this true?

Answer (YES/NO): NO